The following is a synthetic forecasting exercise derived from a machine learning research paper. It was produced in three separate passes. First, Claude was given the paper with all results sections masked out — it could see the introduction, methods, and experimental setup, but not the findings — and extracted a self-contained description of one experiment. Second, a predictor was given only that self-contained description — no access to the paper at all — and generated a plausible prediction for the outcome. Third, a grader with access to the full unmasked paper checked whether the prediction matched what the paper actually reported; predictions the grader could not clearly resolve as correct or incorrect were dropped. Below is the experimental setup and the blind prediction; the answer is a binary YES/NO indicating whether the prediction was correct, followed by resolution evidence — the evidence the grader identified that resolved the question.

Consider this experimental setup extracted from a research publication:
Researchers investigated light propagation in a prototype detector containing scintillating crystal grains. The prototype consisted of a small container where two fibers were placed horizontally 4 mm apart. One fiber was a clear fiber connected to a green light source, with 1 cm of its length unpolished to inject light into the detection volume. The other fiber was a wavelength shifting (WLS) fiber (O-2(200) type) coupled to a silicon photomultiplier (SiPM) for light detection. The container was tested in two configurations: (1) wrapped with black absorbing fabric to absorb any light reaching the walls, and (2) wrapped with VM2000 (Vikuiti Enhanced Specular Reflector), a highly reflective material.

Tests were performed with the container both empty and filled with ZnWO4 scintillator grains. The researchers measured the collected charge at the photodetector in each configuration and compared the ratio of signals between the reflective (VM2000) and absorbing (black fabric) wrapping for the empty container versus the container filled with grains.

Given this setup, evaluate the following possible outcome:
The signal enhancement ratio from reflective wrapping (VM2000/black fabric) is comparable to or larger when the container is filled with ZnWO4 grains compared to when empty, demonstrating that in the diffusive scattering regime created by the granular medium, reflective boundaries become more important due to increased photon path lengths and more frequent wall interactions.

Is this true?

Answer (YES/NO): NO